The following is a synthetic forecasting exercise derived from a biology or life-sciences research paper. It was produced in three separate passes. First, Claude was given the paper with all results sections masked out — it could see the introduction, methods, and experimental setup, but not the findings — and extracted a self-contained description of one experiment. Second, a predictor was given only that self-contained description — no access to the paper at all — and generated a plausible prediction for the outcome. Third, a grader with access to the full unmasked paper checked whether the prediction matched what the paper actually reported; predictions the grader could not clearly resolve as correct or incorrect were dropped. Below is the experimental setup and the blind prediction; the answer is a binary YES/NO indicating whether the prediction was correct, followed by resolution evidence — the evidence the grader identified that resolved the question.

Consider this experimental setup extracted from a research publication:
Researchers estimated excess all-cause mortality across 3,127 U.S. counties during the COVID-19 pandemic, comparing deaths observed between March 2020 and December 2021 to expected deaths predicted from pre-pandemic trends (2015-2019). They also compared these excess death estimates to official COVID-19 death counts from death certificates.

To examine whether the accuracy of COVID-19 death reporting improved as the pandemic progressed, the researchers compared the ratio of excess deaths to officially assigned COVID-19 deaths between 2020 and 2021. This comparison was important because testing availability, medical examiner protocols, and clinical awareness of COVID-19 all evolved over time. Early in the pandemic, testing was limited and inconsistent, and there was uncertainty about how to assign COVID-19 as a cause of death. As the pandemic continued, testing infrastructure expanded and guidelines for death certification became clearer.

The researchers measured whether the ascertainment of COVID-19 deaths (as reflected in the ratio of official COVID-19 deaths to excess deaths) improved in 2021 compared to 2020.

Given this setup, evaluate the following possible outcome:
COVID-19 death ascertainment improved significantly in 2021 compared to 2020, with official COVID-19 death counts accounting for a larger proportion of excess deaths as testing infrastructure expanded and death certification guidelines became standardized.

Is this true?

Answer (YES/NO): YES